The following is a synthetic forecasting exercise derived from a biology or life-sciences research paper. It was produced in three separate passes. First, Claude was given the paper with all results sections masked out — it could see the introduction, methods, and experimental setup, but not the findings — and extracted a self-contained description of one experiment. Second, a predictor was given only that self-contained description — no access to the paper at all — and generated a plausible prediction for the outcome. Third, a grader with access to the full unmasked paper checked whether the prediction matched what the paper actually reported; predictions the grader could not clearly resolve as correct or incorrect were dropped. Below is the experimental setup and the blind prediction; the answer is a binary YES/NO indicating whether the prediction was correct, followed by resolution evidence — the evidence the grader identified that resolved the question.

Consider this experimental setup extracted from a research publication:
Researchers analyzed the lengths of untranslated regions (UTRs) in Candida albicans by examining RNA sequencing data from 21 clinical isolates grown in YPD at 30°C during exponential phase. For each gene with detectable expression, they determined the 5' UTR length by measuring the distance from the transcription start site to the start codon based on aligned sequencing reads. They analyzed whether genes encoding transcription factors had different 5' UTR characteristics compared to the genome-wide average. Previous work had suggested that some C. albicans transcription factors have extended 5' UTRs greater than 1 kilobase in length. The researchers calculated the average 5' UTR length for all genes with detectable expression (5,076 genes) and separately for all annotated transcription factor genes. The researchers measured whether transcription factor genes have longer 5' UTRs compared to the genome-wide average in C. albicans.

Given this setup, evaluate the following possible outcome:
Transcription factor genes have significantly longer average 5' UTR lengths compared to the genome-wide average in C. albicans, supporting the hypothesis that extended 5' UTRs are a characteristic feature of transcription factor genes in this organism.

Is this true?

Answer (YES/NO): YES